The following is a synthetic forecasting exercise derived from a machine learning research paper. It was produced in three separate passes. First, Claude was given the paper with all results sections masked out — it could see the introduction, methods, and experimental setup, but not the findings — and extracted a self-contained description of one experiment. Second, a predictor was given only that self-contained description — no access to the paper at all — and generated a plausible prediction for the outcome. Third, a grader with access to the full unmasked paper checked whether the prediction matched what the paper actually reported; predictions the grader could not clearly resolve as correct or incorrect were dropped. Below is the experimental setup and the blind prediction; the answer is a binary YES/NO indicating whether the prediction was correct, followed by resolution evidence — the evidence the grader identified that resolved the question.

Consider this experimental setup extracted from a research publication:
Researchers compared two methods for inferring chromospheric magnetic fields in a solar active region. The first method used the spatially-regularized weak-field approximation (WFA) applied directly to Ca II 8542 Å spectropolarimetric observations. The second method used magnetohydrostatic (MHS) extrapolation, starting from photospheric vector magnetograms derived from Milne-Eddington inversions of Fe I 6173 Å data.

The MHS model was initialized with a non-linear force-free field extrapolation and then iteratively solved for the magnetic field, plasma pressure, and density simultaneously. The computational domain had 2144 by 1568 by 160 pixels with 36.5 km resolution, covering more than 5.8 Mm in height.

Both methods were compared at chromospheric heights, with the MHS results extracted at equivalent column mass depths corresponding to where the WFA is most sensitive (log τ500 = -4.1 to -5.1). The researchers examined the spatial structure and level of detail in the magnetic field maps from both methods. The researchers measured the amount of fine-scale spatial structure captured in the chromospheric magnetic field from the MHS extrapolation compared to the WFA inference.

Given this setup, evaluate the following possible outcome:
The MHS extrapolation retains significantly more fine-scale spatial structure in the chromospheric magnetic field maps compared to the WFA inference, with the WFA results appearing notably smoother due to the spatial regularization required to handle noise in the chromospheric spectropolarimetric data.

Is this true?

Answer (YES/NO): NO